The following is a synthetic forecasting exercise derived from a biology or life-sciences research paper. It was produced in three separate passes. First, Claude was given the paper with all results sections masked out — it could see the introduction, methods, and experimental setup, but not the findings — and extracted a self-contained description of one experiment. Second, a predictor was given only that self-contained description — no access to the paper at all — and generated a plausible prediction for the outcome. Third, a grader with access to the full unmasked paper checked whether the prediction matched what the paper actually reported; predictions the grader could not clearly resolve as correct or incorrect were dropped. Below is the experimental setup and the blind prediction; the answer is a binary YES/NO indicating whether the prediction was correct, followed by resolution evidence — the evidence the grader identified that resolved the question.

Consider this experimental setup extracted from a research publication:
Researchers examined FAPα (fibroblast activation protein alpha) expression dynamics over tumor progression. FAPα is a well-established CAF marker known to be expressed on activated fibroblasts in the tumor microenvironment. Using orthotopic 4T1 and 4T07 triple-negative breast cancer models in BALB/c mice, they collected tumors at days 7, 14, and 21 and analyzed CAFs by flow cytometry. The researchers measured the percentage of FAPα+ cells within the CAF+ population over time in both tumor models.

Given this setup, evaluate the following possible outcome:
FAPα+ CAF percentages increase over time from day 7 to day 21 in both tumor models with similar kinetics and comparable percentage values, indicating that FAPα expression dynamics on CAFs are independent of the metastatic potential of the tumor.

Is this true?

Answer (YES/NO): NO